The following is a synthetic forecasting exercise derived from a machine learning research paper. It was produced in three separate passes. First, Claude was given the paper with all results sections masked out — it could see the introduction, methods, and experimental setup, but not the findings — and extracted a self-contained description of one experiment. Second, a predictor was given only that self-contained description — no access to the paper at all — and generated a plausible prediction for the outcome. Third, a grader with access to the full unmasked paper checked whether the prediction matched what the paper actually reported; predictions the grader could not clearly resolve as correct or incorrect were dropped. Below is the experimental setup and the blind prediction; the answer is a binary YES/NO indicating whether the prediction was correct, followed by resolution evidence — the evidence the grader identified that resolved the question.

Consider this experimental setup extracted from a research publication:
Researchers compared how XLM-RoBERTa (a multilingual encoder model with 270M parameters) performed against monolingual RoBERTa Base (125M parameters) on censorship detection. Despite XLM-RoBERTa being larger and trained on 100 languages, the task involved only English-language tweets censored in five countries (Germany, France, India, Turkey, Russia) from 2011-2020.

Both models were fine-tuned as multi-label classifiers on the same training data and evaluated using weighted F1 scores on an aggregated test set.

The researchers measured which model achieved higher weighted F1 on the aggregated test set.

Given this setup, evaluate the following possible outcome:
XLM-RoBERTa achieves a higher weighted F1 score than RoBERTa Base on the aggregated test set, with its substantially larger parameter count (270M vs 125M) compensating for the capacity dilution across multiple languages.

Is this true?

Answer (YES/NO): NO